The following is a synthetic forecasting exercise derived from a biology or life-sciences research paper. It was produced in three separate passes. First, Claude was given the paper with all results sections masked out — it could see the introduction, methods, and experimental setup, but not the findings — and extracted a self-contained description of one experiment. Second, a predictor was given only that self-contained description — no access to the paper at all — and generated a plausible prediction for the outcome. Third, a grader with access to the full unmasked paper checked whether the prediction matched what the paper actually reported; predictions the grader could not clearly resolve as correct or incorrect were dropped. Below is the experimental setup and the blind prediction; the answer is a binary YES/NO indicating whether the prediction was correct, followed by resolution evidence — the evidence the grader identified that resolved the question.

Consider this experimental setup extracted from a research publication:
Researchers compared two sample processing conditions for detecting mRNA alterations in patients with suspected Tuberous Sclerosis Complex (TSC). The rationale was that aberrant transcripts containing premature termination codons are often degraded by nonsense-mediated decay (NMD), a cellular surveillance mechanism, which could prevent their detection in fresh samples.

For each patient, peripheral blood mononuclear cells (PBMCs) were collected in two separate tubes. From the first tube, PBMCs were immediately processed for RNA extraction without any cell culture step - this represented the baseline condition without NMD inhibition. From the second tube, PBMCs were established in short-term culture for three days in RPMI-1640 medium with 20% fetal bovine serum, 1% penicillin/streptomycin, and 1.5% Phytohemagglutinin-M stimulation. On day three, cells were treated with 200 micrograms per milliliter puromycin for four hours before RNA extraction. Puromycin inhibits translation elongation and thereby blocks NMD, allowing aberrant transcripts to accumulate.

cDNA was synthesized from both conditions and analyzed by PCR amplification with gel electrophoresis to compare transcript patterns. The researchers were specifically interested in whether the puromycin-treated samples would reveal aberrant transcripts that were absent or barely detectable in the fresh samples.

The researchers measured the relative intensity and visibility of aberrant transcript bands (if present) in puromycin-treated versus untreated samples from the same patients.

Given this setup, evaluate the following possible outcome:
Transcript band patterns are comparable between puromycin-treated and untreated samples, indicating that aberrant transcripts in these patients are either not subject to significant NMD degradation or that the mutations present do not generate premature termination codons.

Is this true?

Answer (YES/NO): YES